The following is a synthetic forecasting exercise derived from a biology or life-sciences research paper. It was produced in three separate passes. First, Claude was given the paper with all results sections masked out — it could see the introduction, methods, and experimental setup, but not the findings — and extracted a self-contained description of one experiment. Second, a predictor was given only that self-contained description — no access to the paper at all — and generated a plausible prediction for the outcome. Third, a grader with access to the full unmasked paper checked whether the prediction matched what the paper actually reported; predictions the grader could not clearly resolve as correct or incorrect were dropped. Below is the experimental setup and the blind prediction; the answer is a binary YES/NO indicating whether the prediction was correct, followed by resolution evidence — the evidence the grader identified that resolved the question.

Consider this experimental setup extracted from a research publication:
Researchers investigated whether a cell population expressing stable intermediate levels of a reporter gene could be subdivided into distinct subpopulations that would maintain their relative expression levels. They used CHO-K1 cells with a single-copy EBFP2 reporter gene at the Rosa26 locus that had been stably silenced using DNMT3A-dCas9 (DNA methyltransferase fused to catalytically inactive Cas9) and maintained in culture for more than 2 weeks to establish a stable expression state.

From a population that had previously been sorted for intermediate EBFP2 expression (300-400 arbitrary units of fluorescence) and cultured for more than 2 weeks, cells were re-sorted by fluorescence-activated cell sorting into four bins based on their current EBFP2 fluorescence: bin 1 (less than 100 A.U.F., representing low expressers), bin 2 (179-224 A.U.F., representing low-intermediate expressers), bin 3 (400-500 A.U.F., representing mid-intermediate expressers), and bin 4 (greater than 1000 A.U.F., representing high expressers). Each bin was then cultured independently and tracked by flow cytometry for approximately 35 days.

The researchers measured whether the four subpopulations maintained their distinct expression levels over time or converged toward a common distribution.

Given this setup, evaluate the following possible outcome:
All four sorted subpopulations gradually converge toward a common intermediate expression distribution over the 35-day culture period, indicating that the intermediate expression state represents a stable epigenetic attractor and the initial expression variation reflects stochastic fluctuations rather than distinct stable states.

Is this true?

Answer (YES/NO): NO